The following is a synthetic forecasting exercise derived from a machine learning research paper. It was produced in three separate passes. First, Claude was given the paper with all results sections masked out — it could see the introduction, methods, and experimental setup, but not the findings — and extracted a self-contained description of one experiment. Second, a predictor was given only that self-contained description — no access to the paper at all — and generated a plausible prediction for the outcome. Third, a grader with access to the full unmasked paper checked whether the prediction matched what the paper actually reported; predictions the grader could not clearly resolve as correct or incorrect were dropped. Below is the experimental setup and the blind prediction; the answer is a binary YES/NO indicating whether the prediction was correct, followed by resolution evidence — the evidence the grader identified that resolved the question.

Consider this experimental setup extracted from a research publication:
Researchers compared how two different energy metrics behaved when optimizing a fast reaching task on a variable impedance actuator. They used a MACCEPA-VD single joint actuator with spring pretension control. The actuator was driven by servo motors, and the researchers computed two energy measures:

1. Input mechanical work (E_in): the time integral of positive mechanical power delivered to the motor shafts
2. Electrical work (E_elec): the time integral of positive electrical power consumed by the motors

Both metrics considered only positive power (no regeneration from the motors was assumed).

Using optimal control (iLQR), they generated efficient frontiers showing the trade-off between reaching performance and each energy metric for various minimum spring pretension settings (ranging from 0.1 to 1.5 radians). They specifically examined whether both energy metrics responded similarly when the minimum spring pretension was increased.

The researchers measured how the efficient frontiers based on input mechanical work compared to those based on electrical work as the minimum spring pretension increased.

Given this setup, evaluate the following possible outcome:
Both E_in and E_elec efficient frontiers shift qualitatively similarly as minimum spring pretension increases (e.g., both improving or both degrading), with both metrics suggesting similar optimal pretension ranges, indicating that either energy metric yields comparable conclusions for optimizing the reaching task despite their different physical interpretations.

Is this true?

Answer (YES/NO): YES